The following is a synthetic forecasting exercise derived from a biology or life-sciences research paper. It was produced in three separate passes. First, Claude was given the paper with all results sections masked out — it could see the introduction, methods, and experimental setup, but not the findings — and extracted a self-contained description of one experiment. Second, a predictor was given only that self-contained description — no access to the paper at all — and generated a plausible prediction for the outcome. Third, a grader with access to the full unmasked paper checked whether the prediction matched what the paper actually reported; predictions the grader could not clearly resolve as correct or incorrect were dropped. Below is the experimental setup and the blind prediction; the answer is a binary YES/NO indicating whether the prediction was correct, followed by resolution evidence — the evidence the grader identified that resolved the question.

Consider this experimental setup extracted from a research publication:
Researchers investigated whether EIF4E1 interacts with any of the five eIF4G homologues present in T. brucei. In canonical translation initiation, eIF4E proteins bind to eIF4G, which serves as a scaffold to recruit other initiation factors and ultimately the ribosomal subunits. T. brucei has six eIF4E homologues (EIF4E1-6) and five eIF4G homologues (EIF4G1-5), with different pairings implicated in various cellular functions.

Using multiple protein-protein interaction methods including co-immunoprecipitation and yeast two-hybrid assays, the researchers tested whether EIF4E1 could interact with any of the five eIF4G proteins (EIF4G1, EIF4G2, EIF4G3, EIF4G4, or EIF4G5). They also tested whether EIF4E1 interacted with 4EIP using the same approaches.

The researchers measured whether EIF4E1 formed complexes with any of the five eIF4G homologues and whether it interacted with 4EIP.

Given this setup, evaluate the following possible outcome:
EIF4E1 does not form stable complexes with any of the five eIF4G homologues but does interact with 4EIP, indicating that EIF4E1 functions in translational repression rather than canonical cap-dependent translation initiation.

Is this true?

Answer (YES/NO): YES